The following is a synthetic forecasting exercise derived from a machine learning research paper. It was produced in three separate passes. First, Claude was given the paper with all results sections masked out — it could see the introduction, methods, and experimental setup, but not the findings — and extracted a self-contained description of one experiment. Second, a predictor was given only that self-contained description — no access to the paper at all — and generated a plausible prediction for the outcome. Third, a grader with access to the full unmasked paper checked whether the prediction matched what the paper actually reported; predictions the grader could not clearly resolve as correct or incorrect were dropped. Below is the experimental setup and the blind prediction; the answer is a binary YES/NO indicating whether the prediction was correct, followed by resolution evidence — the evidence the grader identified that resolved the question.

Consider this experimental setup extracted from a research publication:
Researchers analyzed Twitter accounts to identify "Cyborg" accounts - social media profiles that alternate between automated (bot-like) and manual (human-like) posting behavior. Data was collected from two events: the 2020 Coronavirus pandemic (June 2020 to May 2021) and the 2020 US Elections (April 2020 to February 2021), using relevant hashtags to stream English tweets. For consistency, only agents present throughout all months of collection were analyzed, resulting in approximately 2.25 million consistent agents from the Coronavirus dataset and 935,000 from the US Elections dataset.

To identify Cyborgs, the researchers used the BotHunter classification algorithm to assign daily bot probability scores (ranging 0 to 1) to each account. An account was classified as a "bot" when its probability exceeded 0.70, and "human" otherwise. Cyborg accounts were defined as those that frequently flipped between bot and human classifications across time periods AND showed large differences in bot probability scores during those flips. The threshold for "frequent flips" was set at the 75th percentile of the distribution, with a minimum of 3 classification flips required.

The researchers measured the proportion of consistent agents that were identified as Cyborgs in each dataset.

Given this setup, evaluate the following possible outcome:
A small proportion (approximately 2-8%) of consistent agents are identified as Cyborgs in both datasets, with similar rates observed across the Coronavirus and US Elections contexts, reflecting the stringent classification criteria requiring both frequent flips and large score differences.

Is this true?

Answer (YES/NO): NO